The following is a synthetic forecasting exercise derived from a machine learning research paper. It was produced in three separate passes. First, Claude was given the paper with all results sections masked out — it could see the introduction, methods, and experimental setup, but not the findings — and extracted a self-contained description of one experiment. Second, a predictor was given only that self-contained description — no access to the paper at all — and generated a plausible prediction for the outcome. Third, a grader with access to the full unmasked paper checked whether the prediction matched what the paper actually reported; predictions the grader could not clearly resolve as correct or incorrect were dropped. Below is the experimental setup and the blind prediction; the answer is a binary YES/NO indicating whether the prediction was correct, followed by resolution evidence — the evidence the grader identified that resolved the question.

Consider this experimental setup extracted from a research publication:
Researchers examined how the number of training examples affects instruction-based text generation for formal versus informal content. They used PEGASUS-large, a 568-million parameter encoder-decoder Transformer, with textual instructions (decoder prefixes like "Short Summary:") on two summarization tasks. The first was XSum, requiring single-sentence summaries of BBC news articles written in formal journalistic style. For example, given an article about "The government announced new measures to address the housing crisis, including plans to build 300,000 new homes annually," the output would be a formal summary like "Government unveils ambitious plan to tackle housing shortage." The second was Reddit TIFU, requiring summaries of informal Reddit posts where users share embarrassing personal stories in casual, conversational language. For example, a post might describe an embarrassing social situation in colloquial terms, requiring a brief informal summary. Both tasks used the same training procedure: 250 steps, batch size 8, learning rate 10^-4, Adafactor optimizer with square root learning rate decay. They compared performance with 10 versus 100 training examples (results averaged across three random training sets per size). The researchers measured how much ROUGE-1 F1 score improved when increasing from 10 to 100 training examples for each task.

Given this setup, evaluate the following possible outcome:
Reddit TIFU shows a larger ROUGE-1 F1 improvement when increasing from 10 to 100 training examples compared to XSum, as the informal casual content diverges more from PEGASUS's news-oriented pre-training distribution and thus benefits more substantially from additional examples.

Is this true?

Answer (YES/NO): NO